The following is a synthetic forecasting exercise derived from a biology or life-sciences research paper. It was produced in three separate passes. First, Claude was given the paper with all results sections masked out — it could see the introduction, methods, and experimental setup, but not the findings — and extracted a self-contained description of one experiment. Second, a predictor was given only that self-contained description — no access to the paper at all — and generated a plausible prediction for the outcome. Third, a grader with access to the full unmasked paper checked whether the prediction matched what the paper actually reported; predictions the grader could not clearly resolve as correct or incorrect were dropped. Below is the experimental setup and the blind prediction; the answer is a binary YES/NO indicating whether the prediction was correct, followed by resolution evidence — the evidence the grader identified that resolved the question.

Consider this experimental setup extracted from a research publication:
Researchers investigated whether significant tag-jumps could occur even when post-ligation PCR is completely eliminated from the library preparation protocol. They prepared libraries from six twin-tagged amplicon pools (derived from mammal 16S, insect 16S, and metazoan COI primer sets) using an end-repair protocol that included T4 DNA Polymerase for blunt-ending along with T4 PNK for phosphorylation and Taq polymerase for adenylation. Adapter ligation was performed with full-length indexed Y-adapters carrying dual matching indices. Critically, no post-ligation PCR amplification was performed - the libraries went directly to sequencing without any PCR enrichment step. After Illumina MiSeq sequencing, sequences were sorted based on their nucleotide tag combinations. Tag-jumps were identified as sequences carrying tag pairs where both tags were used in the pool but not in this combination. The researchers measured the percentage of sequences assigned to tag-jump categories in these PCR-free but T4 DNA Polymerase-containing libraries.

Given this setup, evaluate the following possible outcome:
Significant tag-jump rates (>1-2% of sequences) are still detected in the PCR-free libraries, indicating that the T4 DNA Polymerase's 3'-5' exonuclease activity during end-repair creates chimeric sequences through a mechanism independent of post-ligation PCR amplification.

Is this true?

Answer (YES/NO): NO